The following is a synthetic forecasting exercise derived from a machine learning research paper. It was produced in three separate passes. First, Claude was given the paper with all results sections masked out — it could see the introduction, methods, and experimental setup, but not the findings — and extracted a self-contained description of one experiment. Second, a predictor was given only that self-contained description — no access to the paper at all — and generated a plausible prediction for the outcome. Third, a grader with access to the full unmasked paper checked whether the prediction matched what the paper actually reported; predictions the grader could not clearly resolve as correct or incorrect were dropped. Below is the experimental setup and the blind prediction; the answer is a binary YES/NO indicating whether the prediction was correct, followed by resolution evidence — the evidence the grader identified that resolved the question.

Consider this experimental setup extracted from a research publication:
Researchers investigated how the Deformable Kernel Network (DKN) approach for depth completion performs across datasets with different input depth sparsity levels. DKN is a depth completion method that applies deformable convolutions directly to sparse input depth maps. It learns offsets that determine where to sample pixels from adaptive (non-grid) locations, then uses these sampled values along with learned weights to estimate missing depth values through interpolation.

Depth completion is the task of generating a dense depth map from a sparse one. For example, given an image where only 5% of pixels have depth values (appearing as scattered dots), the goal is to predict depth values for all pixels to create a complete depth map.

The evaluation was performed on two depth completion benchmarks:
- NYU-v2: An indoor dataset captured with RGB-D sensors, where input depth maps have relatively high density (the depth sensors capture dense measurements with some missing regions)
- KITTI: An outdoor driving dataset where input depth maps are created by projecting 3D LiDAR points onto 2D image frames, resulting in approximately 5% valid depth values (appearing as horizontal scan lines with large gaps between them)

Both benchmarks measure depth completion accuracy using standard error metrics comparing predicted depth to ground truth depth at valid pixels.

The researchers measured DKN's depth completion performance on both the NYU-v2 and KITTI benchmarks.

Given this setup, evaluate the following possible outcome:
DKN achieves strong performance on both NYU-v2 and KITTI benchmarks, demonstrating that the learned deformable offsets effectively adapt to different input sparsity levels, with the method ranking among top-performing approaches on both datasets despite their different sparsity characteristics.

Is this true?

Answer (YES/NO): NO